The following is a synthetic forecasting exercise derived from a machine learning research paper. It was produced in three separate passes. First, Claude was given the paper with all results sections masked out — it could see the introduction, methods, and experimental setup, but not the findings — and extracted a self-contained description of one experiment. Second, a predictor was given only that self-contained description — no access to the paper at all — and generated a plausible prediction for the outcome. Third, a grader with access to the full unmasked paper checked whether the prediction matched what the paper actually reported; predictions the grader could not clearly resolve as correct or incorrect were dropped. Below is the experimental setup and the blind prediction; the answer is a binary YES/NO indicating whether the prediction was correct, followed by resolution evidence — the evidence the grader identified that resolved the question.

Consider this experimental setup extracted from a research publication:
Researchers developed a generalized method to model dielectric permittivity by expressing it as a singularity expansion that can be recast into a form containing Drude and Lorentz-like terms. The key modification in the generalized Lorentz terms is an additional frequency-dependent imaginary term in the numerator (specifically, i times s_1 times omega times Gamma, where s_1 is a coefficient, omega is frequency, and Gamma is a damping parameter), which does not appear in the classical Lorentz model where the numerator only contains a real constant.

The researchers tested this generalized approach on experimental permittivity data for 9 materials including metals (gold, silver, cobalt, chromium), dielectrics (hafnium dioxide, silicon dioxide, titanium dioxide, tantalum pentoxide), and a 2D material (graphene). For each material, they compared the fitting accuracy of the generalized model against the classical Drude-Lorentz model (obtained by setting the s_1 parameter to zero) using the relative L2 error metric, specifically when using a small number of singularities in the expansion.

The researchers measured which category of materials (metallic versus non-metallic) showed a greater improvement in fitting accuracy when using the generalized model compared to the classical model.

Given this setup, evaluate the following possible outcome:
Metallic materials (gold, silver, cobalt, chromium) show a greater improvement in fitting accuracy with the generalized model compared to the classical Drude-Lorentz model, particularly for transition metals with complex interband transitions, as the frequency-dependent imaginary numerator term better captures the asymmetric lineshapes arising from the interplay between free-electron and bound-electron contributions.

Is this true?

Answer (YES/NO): NO